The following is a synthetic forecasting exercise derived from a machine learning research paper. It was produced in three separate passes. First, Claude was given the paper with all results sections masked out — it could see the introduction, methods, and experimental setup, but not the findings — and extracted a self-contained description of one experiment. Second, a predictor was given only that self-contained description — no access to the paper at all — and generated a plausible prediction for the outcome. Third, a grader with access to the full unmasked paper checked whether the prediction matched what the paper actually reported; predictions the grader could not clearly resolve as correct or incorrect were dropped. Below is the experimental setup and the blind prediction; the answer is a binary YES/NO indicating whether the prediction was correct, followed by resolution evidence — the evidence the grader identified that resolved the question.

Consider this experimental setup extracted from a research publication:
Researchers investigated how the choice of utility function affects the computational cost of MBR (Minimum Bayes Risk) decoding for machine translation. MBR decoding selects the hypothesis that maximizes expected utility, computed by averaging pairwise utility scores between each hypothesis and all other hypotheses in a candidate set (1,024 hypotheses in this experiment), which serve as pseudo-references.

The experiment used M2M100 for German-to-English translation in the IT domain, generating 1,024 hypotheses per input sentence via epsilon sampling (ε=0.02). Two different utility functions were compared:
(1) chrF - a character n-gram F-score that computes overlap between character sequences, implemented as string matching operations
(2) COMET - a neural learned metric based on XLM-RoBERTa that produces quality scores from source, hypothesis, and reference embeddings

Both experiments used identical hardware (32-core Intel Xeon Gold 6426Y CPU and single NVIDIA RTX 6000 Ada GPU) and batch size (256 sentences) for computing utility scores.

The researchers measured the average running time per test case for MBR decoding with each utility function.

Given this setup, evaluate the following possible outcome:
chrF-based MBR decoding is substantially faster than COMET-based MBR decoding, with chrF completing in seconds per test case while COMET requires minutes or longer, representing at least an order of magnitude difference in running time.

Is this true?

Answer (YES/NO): NO